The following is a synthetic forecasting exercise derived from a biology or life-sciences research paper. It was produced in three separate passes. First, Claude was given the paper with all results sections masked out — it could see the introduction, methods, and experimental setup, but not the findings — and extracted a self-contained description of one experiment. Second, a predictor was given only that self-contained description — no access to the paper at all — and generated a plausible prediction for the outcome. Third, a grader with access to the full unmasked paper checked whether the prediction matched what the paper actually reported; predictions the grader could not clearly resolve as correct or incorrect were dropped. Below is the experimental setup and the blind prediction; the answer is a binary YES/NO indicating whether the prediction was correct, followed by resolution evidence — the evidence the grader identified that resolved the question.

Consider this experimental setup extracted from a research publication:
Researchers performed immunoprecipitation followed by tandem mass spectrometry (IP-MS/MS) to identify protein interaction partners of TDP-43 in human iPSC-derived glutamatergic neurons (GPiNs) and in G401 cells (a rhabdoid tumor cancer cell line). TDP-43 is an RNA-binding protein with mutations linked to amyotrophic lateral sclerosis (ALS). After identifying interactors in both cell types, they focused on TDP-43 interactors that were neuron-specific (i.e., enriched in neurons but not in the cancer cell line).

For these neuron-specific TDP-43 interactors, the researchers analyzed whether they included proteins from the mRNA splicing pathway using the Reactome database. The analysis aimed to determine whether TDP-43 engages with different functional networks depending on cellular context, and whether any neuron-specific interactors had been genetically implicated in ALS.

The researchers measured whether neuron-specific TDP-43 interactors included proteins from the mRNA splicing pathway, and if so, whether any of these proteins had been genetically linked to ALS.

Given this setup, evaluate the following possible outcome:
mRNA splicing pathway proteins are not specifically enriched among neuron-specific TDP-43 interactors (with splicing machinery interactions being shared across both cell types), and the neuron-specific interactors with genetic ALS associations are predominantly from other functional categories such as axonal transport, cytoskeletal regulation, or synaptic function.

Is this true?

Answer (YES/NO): NO